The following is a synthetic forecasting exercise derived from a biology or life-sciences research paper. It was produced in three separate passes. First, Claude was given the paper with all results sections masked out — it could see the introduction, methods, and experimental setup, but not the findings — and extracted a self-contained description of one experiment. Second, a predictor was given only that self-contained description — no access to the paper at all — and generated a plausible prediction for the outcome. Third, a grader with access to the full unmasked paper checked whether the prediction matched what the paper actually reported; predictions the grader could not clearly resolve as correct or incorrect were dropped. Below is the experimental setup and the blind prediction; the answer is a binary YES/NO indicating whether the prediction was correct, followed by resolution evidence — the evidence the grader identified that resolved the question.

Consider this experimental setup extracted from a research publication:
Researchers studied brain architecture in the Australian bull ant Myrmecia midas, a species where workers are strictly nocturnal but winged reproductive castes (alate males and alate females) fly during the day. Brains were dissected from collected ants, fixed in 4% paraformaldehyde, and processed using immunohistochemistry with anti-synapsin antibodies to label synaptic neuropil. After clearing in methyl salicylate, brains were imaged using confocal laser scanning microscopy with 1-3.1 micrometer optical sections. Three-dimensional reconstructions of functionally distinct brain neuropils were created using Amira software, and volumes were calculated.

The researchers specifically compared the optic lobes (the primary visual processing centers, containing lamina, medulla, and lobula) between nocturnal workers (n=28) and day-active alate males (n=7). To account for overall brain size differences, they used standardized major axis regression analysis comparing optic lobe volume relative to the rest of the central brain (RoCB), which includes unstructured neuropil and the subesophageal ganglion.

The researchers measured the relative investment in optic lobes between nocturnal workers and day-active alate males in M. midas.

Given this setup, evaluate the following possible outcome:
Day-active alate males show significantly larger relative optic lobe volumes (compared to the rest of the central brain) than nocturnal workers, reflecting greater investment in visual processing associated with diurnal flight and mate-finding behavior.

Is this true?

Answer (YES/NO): YES